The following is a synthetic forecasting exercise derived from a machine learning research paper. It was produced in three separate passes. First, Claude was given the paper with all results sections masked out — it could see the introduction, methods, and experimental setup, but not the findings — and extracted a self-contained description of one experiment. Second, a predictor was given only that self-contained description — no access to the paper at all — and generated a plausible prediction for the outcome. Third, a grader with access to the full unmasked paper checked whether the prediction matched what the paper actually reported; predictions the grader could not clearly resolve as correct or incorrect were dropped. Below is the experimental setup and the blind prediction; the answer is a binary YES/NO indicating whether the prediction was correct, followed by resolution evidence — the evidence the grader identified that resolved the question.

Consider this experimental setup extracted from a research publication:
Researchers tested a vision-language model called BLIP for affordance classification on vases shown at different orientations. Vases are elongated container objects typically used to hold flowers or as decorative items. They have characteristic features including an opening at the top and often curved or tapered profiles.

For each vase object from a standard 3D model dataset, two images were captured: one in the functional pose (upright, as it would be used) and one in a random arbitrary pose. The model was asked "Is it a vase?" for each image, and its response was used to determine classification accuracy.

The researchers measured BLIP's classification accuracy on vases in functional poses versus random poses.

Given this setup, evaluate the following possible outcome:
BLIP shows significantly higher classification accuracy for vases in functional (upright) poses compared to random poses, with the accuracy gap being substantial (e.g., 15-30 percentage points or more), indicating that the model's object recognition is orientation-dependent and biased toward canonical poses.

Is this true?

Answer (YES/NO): YES